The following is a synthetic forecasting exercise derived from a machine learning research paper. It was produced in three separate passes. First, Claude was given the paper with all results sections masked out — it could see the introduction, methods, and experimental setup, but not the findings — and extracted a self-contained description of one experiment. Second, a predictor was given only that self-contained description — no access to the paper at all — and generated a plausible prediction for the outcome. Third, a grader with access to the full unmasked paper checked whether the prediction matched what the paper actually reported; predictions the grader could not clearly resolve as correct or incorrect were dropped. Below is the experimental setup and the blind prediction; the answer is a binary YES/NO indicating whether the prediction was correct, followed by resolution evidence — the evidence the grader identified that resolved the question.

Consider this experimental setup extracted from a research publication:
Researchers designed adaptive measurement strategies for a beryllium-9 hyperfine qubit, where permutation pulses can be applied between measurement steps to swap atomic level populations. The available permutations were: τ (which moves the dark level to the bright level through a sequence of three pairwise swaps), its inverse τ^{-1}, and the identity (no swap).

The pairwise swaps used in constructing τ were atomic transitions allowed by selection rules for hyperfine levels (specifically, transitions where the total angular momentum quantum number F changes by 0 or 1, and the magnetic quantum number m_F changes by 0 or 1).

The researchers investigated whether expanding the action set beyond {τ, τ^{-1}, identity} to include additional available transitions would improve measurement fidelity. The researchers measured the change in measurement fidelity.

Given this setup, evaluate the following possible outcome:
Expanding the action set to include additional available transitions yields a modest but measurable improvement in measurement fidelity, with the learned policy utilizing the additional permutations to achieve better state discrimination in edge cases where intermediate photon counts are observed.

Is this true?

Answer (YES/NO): NO